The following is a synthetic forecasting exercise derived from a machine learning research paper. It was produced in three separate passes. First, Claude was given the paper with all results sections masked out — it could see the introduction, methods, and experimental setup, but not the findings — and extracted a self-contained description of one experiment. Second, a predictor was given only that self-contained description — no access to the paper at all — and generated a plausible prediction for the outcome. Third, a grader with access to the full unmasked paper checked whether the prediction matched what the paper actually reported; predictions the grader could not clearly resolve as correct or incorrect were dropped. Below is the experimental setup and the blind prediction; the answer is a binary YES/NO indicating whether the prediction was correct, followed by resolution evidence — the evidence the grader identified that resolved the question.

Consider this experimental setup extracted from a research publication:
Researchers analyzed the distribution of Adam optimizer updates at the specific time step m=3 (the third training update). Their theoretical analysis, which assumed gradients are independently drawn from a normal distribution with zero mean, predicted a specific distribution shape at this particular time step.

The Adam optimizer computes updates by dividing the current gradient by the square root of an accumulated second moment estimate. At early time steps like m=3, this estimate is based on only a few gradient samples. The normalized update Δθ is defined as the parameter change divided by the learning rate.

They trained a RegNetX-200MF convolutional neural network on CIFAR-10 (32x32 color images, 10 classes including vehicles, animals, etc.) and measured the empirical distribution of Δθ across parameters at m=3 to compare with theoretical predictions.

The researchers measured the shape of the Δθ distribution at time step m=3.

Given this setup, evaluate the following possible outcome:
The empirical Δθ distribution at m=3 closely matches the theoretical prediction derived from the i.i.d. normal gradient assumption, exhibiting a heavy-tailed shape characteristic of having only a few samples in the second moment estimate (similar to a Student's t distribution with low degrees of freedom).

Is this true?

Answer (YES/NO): NO